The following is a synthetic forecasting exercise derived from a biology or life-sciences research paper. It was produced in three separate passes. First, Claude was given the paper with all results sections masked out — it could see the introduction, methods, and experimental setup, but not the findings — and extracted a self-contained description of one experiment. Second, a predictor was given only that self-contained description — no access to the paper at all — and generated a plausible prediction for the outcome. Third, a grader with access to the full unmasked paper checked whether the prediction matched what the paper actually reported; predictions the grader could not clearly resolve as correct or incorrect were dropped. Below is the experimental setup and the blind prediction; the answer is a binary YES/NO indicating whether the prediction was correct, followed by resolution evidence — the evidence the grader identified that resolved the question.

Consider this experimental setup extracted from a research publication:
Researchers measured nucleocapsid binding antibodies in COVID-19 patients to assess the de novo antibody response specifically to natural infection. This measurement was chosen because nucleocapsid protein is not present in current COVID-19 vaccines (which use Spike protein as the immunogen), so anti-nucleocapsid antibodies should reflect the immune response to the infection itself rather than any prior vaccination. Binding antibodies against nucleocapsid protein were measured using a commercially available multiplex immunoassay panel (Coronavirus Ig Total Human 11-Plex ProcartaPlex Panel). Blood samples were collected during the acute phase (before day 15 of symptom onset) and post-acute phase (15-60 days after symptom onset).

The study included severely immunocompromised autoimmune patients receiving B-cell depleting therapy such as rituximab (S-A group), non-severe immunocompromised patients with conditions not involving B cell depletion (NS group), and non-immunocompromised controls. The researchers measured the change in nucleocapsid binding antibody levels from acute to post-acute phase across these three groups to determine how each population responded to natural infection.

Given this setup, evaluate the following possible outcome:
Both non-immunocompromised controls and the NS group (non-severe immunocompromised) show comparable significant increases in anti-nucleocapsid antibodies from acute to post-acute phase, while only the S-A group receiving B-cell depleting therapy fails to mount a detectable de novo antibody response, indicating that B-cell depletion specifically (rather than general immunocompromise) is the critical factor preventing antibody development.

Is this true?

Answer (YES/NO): NO